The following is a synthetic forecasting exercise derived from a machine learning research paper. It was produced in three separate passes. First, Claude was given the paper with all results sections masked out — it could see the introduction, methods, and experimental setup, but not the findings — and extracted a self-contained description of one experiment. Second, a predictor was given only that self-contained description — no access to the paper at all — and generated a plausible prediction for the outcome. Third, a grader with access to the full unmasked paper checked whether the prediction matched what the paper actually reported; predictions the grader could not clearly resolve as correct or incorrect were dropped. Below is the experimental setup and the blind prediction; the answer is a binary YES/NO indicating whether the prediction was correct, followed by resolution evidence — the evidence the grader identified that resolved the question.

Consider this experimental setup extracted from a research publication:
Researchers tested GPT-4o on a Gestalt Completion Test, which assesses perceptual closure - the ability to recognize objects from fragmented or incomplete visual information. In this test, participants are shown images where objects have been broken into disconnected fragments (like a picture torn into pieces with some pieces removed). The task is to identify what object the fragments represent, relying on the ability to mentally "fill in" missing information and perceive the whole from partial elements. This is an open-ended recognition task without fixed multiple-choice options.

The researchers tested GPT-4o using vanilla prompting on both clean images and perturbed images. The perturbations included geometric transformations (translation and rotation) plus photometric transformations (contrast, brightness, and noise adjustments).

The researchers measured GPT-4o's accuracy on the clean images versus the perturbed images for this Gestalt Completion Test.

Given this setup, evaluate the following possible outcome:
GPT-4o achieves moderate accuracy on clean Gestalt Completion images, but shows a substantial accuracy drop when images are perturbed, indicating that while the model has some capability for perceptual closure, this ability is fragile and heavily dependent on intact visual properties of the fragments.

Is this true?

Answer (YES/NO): NO